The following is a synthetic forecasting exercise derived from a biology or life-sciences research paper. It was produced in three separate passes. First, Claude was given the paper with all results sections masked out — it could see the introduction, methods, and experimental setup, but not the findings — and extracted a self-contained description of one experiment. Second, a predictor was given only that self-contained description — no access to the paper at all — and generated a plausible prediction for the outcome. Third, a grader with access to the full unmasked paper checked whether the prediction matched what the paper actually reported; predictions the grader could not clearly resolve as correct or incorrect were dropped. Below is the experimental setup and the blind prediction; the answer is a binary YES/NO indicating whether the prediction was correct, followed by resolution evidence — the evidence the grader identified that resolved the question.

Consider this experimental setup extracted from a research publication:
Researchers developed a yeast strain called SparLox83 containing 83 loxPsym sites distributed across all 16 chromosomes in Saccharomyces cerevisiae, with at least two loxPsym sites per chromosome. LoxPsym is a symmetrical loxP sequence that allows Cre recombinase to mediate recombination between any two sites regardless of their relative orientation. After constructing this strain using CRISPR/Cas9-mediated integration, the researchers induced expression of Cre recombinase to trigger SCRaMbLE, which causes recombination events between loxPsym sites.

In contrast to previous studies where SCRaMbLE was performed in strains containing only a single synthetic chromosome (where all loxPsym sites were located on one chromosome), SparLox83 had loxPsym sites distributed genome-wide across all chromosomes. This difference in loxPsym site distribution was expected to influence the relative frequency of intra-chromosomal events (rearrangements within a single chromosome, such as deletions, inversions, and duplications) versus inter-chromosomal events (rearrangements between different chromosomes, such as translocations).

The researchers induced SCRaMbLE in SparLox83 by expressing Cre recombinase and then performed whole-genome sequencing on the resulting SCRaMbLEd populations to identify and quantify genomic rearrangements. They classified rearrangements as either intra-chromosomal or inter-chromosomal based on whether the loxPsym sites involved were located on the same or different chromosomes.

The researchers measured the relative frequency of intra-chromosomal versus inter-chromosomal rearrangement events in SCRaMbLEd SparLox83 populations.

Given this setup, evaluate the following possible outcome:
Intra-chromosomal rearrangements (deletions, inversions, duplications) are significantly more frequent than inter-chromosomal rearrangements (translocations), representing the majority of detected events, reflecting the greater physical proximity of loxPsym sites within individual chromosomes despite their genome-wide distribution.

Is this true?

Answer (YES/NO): NO